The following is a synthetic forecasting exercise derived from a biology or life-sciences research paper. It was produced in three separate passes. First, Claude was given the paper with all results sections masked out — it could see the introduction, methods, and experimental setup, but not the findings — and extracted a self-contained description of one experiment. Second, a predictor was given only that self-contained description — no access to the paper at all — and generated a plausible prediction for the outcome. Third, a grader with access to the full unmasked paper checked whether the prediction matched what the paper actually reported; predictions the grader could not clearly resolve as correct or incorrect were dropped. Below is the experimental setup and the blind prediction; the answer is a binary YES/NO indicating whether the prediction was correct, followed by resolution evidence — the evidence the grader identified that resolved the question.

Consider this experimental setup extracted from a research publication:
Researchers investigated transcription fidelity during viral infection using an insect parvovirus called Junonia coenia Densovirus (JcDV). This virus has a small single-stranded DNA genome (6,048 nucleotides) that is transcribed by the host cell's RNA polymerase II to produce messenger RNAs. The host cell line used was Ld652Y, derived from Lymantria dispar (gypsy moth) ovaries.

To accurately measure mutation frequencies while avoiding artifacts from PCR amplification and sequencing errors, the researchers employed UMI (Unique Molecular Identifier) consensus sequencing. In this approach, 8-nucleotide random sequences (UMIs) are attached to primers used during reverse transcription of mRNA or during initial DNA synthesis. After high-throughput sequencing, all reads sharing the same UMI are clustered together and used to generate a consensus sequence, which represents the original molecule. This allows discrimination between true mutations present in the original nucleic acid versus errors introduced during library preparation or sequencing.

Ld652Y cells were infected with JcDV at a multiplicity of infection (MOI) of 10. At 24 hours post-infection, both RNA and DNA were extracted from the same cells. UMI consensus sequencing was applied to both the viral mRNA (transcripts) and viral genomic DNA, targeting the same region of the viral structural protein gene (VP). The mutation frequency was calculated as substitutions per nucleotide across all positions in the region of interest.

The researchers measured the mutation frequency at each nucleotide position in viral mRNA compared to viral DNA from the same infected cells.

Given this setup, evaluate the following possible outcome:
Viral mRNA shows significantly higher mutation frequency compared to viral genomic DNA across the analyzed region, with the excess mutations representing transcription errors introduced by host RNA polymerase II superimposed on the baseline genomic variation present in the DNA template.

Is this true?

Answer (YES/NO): YES